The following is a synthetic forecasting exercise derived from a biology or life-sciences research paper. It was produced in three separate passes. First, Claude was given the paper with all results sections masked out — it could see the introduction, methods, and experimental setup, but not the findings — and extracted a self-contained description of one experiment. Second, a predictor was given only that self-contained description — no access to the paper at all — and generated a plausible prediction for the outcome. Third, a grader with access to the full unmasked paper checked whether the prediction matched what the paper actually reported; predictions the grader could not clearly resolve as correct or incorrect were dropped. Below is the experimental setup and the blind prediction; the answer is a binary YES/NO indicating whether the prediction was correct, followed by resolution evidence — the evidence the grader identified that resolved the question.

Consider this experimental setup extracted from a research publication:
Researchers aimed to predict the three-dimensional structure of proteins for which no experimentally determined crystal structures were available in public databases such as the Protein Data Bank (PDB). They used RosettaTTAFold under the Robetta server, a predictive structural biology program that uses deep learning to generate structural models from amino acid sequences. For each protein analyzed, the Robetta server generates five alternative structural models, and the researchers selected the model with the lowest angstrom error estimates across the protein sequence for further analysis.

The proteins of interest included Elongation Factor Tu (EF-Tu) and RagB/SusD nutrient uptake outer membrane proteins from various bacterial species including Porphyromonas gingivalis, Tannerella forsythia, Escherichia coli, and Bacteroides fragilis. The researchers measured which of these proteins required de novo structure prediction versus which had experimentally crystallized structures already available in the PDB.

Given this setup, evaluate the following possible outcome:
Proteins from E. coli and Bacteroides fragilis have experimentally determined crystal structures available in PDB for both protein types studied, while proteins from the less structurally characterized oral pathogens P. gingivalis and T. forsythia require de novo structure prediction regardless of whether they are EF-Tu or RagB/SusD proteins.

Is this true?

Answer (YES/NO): NO